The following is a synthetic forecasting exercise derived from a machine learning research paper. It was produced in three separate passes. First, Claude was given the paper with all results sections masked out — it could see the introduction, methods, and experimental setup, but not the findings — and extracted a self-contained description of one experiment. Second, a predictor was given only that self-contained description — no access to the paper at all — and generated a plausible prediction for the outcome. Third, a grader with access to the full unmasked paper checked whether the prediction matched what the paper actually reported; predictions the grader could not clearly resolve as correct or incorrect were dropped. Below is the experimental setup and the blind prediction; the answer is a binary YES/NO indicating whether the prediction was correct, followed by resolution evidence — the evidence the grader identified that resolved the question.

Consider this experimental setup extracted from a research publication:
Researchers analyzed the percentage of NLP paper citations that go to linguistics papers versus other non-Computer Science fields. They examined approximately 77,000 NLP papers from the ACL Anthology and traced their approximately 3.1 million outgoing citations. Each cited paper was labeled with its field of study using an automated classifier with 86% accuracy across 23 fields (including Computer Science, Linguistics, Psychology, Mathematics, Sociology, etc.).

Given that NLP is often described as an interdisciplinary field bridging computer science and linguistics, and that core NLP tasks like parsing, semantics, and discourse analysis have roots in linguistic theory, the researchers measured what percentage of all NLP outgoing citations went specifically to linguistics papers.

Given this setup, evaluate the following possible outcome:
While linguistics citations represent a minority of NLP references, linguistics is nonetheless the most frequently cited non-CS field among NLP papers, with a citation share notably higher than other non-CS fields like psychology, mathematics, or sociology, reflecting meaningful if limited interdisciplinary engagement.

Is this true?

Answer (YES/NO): YES